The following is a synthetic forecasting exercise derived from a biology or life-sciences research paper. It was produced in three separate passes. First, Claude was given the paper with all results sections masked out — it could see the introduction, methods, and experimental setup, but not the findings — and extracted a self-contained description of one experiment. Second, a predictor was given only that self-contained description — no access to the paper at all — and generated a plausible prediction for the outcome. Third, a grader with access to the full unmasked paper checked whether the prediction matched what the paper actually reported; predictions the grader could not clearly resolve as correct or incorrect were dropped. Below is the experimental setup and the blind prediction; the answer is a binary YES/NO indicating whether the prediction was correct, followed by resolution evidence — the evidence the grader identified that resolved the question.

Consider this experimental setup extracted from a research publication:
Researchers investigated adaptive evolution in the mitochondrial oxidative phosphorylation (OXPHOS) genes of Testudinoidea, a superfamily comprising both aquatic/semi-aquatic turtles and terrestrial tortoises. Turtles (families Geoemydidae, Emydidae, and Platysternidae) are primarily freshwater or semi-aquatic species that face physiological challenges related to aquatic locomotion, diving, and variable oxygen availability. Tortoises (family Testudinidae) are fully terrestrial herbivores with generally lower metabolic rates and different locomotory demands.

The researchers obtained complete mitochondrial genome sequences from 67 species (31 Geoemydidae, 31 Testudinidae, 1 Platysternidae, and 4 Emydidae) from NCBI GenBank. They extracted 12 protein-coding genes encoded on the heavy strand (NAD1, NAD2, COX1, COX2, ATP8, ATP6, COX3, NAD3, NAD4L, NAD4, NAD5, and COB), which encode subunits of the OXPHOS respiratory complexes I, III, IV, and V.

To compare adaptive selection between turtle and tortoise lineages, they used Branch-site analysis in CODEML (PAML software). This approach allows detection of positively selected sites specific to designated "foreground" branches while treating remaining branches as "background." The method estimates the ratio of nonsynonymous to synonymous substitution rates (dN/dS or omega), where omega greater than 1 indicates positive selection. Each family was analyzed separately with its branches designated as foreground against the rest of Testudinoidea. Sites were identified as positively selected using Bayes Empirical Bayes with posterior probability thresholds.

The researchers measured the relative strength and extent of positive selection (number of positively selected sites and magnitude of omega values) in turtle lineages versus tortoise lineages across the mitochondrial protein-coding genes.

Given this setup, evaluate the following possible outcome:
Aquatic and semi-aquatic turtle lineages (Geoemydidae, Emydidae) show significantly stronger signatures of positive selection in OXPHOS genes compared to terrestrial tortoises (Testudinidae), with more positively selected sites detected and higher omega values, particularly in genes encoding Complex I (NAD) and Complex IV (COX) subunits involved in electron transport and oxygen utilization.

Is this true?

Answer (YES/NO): NO